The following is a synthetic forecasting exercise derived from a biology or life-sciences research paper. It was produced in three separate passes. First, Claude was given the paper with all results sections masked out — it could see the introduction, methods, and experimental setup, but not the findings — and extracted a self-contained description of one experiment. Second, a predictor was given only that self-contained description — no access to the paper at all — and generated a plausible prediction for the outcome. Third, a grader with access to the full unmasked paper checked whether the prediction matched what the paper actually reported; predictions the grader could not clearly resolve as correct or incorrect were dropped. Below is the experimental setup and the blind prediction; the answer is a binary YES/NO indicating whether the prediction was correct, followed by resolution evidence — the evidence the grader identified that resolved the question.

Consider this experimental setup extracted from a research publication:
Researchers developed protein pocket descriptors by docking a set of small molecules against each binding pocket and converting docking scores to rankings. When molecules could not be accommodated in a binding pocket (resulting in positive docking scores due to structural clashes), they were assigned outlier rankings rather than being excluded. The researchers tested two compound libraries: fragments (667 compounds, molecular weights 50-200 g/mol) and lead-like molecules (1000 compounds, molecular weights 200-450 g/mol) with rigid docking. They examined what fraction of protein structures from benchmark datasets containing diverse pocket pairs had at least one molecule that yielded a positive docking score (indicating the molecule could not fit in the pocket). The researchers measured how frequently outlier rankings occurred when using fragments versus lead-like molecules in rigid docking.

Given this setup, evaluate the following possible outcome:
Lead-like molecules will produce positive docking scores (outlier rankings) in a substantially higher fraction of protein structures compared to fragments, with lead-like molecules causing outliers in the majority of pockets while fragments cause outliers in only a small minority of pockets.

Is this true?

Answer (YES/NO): NO